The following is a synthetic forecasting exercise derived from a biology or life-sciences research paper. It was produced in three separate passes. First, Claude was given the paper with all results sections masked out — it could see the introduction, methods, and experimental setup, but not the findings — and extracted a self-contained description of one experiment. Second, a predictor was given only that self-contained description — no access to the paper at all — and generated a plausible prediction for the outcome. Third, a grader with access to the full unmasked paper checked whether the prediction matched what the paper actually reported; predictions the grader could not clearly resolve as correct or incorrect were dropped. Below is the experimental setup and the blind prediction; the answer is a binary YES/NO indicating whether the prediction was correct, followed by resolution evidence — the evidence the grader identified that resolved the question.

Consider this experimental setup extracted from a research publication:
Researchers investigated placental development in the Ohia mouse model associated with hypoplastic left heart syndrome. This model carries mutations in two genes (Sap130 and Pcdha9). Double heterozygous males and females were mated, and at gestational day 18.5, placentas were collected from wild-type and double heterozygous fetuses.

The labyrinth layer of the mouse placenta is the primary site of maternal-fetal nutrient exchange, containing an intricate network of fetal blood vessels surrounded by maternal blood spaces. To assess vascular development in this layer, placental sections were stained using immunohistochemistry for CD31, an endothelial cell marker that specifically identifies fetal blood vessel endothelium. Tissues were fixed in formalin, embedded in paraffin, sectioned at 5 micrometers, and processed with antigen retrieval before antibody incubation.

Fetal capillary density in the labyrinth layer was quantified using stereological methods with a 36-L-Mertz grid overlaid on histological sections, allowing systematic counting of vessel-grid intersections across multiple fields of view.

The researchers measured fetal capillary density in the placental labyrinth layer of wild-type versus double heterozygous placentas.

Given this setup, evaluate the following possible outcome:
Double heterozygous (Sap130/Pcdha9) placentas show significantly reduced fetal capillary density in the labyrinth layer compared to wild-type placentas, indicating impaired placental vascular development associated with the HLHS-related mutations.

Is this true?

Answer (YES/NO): YES